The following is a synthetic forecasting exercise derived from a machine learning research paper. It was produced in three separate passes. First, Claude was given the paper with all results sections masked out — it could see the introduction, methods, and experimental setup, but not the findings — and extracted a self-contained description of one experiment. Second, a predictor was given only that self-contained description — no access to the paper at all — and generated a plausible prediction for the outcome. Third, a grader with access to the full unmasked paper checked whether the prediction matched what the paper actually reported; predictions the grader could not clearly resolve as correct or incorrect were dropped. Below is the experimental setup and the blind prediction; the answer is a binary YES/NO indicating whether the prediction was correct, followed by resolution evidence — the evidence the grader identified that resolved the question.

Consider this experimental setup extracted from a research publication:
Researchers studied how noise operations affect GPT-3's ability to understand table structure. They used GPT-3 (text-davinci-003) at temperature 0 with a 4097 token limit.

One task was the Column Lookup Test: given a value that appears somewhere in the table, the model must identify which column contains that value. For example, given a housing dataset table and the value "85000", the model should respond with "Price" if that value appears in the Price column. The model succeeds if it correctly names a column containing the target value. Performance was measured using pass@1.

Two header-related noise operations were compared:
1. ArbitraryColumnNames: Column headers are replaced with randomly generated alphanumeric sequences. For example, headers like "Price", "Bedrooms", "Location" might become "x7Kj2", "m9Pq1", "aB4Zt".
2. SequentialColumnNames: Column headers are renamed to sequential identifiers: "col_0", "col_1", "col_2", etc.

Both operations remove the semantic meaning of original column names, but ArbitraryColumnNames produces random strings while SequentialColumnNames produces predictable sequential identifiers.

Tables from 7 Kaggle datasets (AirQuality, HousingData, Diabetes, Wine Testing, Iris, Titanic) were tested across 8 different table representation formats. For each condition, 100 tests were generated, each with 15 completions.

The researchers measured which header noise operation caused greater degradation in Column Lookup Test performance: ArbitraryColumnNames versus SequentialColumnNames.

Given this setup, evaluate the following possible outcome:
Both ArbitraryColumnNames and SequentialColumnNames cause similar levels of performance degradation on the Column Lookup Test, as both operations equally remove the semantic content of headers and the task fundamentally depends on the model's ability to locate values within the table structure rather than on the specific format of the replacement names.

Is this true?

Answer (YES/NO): NO